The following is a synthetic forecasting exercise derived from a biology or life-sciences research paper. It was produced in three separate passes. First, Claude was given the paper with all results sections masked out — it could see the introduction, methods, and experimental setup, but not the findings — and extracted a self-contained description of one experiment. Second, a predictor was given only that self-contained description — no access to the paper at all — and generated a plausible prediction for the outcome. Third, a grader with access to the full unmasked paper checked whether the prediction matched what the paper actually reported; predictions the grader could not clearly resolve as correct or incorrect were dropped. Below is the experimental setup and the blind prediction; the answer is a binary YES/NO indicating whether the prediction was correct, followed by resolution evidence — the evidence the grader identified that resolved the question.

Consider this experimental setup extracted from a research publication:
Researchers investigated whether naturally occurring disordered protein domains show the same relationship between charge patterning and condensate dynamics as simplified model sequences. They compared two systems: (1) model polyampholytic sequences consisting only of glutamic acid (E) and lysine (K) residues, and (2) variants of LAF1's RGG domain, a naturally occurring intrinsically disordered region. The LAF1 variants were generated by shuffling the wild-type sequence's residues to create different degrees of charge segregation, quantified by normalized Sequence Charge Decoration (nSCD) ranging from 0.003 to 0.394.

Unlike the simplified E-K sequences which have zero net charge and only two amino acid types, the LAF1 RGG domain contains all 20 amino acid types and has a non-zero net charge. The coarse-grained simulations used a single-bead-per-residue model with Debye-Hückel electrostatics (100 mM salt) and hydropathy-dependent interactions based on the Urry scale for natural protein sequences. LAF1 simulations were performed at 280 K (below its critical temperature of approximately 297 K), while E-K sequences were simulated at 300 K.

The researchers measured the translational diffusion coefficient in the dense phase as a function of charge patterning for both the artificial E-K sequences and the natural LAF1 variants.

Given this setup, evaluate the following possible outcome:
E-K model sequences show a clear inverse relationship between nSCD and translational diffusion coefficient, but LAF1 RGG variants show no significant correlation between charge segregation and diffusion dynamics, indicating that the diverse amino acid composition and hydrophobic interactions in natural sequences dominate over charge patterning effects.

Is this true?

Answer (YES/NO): NO